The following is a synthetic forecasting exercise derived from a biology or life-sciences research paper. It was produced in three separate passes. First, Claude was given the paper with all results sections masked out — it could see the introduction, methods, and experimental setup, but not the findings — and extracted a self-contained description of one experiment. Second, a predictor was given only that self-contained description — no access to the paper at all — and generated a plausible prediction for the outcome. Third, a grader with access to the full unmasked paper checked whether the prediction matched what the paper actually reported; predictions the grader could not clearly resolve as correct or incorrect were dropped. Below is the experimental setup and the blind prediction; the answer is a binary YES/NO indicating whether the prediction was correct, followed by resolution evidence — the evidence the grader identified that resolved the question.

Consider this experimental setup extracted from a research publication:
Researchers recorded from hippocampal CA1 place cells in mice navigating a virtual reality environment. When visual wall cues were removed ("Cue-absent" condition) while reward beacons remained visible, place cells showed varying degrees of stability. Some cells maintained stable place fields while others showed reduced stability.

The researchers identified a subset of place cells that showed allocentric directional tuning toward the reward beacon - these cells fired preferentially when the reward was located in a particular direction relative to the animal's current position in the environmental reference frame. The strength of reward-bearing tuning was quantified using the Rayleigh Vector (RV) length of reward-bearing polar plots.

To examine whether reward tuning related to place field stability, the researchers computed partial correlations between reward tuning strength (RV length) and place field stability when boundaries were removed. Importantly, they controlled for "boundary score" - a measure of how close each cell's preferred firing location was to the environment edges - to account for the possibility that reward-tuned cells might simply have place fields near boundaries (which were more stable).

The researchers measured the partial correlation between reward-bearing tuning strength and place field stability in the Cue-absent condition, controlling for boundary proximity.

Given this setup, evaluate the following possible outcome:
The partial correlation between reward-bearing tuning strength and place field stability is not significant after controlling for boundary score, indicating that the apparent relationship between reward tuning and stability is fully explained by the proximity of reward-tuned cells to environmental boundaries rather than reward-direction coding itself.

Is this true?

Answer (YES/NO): NO